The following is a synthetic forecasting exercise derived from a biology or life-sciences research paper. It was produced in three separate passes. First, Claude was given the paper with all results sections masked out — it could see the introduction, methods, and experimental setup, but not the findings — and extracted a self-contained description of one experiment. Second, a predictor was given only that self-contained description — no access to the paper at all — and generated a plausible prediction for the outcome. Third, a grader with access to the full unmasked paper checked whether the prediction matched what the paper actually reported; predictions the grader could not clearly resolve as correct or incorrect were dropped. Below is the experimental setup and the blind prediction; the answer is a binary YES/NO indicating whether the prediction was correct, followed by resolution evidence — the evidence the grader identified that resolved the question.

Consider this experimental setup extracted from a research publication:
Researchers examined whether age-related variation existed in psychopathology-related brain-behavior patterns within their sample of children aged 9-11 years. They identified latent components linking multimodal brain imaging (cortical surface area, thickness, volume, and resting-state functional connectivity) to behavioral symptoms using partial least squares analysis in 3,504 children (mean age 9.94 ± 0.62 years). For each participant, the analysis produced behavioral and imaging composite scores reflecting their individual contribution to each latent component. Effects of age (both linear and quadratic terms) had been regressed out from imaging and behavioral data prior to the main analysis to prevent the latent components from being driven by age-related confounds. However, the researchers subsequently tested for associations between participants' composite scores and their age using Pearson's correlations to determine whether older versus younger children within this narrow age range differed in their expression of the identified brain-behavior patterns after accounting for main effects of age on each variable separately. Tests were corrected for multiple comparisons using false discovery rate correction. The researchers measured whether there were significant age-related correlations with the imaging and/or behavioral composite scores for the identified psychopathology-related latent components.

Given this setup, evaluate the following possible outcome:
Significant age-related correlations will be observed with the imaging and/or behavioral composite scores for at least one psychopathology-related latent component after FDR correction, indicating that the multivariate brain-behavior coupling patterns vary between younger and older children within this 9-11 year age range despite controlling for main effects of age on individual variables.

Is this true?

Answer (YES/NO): YES